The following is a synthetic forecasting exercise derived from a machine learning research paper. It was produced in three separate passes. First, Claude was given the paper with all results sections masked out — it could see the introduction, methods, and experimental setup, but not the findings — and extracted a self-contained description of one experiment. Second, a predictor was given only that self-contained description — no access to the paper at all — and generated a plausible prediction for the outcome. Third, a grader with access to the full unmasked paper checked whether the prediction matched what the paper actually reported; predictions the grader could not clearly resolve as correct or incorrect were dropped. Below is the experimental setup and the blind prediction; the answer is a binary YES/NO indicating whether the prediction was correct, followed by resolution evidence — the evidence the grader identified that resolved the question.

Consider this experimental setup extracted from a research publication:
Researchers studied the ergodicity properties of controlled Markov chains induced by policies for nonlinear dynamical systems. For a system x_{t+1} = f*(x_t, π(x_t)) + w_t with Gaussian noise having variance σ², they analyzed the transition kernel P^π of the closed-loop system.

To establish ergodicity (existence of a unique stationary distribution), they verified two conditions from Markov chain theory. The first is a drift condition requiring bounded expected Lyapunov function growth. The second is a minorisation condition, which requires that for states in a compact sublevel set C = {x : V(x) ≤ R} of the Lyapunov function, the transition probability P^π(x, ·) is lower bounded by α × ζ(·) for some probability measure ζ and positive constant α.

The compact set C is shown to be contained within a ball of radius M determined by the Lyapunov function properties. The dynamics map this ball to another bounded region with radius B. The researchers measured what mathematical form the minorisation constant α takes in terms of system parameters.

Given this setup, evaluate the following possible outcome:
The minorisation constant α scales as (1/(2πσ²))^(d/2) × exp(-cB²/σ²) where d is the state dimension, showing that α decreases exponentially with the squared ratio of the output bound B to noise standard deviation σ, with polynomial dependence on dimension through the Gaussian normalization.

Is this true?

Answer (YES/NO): NO